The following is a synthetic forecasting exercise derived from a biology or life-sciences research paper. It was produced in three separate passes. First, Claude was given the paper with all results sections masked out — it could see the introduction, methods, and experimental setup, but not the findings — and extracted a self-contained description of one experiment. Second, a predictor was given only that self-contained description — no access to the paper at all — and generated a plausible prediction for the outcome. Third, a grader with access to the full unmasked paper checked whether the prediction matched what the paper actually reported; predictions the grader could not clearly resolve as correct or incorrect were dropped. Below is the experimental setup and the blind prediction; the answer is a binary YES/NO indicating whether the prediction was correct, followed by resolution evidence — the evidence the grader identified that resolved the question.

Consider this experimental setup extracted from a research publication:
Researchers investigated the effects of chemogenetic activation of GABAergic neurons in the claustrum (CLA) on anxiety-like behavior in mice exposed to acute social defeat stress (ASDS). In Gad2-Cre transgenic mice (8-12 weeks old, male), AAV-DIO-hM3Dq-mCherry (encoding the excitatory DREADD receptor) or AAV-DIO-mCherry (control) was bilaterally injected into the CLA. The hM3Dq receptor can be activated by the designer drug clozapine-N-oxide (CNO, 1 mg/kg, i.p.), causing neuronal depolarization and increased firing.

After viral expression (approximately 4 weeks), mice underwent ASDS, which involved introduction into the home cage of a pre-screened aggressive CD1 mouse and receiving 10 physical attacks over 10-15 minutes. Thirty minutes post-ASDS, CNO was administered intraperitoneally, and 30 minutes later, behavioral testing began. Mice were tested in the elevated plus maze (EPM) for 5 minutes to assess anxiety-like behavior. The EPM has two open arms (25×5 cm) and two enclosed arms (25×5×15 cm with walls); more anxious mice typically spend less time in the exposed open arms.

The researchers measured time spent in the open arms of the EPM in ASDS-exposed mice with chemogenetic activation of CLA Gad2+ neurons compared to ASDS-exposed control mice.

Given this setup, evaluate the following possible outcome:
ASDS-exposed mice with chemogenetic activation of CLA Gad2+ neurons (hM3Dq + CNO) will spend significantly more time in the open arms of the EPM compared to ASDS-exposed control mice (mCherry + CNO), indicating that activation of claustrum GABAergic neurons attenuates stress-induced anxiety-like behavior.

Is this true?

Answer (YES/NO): NO